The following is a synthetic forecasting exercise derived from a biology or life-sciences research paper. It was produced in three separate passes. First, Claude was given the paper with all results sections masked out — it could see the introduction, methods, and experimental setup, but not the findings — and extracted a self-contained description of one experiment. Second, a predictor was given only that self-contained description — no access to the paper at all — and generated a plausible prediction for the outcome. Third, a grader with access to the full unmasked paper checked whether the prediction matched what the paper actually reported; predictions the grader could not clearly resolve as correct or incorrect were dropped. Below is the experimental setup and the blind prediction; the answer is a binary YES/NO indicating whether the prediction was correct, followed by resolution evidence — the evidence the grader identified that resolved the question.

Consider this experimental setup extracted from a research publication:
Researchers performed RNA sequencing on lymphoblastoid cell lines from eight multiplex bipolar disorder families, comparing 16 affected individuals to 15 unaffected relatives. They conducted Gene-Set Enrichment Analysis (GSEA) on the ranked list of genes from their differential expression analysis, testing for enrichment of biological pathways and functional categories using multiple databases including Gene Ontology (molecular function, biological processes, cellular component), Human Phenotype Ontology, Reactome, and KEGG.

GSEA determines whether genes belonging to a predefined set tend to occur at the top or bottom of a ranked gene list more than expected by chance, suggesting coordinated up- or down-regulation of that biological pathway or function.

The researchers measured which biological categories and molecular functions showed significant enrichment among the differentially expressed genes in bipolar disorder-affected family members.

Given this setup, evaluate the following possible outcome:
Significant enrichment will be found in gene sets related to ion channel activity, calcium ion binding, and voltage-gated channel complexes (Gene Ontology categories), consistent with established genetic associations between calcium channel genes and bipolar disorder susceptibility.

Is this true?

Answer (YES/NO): YES